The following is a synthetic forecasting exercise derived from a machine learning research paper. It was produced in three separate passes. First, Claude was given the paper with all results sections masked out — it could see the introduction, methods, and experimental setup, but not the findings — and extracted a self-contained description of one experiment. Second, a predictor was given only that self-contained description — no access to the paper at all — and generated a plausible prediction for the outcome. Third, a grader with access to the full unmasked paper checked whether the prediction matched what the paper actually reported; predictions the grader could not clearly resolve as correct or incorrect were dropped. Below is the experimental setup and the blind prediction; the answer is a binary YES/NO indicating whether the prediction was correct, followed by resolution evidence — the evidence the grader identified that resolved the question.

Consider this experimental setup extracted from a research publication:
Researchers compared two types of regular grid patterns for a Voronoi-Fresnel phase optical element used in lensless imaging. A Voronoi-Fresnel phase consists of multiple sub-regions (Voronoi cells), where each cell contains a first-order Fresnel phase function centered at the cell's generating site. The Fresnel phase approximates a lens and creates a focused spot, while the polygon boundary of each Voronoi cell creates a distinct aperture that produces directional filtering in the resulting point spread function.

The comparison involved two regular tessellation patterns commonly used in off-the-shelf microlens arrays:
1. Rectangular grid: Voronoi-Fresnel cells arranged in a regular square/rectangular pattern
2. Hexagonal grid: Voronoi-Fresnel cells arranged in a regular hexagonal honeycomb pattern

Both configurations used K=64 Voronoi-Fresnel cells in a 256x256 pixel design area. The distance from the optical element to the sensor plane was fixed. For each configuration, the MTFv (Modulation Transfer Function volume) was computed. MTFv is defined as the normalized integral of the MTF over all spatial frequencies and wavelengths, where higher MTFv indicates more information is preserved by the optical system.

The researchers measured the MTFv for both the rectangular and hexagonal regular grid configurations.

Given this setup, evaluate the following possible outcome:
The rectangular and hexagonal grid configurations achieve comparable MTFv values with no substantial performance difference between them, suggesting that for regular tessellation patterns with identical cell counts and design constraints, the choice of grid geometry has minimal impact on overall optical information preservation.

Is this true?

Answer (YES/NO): YES